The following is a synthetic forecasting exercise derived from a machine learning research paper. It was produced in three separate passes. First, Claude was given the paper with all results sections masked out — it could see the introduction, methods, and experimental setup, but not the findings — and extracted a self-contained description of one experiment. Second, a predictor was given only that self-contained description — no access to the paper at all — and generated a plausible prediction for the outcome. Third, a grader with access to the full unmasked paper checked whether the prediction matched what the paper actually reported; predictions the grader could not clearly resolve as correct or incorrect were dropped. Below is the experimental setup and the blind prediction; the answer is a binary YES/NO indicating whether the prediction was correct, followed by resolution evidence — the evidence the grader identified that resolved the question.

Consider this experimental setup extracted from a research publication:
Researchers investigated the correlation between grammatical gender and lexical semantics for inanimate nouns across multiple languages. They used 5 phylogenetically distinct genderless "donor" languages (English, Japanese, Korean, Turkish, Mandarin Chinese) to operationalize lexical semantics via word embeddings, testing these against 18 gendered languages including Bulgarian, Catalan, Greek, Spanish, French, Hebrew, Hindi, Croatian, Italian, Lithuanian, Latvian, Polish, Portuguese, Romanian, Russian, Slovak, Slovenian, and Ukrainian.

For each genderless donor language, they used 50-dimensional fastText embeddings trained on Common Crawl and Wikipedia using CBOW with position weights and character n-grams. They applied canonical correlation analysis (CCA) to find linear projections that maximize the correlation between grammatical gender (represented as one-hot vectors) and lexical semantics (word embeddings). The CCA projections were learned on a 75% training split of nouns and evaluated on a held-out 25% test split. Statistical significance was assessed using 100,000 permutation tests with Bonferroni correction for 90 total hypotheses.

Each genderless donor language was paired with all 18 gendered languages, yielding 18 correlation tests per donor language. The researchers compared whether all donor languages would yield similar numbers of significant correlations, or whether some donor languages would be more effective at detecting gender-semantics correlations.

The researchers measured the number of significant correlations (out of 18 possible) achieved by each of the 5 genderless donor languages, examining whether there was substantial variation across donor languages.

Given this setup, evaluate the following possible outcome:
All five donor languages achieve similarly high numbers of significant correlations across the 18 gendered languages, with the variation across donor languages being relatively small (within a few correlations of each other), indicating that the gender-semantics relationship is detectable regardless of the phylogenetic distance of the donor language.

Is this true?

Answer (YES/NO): YES